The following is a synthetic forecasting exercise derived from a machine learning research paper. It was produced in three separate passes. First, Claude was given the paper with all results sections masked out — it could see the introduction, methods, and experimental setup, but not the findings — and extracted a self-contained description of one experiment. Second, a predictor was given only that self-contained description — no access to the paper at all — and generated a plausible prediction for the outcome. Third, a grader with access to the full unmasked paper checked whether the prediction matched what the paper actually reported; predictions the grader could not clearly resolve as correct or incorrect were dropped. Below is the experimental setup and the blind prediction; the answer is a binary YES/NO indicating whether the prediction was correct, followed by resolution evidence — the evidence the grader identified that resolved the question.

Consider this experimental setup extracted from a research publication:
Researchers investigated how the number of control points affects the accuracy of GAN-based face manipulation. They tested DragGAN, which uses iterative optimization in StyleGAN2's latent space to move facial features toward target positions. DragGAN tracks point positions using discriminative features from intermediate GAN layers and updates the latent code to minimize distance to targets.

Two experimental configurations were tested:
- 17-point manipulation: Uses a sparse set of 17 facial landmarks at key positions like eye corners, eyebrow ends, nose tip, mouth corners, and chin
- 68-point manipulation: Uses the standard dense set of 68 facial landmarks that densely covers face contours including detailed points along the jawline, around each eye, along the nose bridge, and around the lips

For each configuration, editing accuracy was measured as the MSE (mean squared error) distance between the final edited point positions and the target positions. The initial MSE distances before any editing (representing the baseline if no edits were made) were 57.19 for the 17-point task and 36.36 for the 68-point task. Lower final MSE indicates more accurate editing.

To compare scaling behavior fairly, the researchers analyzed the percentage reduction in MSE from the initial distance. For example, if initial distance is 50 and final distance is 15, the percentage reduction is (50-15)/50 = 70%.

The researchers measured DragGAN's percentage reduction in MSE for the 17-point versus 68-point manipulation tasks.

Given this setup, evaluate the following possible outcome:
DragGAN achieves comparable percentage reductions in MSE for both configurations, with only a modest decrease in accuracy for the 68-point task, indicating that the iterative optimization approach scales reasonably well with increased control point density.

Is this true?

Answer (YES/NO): YES